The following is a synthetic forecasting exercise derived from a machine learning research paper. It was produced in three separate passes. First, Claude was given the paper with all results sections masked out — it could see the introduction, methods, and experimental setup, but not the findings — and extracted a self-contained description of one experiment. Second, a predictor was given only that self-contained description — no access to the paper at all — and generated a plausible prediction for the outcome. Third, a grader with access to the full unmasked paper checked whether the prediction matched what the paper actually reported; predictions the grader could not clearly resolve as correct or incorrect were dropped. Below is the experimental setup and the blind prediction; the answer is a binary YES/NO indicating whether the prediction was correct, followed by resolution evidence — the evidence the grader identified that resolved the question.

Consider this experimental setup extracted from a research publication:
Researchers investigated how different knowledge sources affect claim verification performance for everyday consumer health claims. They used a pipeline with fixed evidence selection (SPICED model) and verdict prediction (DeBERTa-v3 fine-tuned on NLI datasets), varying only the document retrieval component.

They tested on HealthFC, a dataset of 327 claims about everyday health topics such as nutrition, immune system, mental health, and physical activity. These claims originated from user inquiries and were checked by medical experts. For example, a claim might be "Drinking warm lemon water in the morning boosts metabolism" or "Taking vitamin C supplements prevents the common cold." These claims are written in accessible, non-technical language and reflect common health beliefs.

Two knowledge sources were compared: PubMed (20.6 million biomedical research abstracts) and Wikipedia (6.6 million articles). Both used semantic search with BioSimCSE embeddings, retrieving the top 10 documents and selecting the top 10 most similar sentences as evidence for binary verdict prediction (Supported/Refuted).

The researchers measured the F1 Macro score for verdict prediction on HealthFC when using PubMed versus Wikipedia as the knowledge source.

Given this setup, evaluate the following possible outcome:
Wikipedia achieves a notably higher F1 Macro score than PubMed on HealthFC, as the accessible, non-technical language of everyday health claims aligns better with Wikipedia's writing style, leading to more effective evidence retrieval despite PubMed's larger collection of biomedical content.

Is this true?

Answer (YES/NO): NO